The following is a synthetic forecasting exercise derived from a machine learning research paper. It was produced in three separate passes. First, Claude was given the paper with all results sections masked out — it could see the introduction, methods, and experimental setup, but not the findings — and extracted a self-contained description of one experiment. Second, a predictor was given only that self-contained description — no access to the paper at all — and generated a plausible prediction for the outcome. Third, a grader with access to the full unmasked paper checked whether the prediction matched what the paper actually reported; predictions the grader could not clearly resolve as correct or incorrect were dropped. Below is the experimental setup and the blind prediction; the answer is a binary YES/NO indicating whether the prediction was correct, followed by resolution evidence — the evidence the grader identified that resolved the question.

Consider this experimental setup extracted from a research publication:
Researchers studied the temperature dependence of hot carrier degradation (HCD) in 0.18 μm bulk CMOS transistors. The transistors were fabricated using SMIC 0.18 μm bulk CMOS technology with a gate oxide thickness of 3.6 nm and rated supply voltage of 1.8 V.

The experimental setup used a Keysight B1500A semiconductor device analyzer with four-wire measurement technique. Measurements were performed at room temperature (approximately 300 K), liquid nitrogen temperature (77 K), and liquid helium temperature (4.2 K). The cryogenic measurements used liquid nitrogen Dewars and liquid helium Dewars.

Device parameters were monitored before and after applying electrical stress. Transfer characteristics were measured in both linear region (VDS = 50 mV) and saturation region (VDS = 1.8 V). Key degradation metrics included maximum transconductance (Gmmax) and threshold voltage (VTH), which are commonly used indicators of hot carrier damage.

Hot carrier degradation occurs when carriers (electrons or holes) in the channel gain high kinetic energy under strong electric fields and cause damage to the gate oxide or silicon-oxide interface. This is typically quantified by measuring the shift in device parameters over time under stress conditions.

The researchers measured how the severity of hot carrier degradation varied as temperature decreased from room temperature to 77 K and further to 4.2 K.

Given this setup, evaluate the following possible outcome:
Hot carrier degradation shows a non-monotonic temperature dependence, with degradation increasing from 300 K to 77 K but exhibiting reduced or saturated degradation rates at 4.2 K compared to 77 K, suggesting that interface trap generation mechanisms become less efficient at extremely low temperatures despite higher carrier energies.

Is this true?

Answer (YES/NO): NO